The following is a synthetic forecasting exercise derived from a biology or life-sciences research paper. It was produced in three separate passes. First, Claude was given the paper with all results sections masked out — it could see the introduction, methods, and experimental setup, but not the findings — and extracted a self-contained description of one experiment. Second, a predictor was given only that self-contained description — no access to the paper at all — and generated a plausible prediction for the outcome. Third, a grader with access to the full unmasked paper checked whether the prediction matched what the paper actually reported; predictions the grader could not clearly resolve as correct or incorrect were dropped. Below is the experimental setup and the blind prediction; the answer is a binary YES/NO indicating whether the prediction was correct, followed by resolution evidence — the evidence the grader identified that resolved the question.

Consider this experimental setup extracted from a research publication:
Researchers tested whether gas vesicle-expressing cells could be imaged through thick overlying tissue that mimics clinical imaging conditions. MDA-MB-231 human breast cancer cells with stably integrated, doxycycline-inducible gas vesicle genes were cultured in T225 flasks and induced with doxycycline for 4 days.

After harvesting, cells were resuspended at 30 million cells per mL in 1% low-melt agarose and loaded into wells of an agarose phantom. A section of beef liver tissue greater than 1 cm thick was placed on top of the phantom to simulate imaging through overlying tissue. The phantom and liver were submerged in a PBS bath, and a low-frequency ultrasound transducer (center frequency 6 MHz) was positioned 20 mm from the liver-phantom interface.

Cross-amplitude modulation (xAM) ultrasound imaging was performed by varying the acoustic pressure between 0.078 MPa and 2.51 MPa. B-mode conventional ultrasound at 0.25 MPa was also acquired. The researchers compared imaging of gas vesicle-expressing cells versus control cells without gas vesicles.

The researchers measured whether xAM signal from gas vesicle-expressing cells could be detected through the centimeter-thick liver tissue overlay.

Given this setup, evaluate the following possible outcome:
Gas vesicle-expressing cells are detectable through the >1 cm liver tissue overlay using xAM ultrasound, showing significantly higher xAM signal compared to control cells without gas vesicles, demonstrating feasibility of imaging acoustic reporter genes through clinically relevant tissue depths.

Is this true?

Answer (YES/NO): YES